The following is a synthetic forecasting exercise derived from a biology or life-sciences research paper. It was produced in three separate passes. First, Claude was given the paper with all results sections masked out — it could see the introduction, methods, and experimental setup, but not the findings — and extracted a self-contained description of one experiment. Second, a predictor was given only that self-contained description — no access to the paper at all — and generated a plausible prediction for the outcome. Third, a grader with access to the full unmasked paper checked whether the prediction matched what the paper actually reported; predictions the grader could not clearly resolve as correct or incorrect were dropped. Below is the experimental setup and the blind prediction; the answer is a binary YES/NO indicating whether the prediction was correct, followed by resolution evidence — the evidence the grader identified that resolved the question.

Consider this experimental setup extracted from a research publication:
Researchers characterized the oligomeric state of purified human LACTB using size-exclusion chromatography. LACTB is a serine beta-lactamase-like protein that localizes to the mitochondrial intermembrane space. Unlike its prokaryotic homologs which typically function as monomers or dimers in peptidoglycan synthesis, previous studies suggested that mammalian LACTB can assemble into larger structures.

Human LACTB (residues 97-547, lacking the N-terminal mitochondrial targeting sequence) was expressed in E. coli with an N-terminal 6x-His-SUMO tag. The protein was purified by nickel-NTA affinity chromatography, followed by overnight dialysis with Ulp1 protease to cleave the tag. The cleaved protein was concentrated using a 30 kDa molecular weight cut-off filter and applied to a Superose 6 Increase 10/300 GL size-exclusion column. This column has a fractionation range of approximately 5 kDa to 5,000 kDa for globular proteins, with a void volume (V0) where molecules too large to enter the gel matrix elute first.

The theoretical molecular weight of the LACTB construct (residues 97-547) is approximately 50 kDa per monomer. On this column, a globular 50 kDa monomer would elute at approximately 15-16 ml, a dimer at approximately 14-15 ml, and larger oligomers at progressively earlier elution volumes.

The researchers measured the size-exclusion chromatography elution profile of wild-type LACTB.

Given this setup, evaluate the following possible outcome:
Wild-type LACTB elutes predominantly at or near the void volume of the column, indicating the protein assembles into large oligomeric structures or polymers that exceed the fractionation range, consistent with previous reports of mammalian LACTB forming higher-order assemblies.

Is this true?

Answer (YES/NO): YES